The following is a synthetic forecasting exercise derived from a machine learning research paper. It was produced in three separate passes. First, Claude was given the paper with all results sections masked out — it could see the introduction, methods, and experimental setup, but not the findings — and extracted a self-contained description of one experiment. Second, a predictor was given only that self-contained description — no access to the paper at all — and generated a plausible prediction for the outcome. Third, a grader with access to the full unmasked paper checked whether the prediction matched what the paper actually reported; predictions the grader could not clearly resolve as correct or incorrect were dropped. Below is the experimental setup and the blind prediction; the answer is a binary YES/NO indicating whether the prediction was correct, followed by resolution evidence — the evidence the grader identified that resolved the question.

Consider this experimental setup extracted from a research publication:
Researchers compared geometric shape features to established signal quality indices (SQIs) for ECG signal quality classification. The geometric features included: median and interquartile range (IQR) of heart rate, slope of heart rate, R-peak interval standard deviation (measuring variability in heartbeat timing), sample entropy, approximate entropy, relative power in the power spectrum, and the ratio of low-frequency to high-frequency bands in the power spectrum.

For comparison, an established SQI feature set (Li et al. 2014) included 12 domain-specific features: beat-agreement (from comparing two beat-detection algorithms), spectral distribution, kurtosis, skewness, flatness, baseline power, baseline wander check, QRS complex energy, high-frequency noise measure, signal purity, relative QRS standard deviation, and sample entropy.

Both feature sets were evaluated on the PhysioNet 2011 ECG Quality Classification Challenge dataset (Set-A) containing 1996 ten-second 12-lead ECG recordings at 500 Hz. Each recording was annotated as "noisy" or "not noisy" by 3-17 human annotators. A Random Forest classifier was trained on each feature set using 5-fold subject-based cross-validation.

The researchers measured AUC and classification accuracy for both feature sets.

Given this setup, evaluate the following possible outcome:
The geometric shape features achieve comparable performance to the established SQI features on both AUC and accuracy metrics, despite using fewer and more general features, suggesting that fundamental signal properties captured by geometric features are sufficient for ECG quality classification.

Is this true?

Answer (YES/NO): NO